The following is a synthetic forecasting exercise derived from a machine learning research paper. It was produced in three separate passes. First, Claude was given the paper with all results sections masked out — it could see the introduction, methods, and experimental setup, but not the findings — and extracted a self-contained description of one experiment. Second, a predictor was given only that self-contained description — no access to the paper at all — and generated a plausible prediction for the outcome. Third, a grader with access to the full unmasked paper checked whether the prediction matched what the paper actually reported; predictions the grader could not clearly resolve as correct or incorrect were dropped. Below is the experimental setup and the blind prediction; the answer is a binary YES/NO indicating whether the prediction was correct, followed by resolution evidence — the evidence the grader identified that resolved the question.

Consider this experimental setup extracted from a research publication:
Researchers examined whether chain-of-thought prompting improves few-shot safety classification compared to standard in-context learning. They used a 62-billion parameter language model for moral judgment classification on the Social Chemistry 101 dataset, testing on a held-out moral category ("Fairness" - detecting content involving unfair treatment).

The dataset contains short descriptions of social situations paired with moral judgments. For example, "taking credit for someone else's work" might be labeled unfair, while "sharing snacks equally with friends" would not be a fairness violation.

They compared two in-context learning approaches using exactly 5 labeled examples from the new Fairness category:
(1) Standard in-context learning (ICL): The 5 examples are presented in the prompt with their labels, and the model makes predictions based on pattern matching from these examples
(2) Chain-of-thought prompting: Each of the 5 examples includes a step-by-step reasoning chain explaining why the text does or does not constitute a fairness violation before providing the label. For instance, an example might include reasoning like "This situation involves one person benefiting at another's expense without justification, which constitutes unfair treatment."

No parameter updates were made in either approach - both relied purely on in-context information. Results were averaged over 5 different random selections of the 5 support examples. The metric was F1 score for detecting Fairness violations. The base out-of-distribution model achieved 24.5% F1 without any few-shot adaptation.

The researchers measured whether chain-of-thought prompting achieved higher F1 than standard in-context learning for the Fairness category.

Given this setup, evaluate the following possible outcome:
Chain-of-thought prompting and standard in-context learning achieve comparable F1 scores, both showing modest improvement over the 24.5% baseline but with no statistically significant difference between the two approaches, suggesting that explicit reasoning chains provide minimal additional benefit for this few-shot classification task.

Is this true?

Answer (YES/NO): NO